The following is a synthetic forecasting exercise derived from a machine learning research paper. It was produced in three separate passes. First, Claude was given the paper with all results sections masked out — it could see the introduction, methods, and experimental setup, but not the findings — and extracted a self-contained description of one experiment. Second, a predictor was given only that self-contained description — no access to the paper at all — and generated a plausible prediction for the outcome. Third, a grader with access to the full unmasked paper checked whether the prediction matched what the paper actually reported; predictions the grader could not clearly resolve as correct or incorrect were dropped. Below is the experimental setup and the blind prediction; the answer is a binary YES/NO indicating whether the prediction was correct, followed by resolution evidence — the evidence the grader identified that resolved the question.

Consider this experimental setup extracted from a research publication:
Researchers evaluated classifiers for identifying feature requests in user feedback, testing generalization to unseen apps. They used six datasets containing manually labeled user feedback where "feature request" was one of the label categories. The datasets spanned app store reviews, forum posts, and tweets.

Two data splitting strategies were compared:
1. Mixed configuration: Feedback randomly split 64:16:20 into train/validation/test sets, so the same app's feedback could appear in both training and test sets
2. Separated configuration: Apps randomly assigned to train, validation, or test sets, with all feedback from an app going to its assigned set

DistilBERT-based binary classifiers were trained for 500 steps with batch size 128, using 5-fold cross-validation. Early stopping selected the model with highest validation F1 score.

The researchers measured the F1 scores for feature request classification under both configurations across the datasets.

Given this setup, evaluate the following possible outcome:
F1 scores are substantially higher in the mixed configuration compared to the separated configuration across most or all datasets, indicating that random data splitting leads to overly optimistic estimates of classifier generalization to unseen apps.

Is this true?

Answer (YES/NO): NO